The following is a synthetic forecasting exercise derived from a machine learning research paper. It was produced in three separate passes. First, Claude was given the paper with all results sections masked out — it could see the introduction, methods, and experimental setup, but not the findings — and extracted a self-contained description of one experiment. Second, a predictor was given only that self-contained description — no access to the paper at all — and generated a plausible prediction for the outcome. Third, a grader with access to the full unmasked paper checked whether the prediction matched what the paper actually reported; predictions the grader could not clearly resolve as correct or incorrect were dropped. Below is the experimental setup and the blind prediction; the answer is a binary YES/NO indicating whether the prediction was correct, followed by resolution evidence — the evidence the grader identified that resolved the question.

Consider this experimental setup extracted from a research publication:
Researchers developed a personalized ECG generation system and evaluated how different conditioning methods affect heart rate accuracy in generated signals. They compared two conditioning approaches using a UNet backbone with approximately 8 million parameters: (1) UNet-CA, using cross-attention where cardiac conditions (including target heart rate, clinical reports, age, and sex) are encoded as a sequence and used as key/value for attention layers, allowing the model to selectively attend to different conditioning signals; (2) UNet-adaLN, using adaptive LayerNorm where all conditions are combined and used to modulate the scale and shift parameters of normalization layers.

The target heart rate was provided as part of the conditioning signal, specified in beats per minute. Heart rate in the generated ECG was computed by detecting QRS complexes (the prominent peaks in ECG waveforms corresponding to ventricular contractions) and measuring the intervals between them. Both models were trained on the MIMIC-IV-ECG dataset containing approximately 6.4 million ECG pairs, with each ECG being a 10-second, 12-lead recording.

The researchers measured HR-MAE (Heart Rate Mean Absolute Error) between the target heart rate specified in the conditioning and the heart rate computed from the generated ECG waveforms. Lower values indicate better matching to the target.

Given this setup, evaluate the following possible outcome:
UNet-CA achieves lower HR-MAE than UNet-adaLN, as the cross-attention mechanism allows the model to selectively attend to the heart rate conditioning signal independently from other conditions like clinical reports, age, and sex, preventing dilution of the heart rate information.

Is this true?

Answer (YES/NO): YES